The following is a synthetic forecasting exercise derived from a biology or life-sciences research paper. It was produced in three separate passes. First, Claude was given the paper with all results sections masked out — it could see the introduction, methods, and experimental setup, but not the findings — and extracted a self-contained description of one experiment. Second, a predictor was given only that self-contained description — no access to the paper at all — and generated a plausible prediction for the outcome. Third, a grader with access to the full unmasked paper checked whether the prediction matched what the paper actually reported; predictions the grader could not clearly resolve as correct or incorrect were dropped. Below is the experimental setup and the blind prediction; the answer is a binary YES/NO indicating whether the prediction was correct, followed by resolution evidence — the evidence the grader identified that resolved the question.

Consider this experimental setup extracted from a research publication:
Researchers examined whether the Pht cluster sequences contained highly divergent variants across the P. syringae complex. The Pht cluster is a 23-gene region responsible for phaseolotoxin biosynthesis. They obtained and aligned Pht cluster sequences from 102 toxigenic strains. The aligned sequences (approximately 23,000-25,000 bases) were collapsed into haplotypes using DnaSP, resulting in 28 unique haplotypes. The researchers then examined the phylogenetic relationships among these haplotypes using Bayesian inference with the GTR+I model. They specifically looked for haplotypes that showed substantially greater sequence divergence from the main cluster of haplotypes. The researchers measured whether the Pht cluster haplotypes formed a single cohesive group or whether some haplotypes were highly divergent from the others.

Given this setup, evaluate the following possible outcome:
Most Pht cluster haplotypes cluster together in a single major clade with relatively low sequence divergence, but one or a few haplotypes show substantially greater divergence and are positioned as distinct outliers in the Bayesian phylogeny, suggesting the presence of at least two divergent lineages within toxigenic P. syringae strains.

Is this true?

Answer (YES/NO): YES